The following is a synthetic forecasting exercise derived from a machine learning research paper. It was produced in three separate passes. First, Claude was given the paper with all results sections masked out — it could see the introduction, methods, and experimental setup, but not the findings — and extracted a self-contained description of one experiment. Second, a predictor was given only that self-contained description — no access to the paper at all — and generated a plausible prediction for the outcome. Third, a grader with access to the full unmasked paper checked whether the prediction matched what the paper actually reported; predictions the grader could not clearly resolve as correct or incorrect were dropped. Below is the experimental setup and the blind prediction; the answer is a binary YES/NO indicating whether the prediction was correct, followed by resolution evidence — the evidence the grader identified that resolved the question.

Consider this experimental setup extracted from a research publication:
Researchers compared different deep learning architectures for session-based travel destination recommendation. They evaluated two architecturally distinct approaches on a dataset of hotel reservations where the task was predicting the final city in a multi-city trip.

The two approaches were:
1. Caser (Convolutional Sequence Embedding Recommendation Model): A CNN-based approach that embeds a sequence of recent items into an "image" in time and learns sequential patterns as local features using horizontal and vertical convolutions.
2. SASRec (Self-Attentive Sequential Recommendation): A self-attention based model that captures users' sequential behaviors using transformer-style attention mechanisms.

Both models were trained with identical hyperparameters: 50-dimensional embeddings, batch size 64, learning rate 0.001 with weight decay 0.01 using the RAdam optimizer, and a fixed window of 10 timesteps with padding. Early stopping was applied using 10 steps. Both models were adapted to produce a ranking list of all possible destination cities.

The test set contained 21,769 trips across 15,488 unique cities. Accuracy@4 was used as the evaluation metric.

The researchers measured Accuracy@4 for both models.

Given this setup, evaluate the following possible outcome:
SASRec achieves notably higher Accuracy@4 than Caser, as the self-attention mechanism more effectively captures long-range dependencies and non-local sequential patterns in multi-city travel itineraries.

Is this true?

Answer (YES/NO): NO